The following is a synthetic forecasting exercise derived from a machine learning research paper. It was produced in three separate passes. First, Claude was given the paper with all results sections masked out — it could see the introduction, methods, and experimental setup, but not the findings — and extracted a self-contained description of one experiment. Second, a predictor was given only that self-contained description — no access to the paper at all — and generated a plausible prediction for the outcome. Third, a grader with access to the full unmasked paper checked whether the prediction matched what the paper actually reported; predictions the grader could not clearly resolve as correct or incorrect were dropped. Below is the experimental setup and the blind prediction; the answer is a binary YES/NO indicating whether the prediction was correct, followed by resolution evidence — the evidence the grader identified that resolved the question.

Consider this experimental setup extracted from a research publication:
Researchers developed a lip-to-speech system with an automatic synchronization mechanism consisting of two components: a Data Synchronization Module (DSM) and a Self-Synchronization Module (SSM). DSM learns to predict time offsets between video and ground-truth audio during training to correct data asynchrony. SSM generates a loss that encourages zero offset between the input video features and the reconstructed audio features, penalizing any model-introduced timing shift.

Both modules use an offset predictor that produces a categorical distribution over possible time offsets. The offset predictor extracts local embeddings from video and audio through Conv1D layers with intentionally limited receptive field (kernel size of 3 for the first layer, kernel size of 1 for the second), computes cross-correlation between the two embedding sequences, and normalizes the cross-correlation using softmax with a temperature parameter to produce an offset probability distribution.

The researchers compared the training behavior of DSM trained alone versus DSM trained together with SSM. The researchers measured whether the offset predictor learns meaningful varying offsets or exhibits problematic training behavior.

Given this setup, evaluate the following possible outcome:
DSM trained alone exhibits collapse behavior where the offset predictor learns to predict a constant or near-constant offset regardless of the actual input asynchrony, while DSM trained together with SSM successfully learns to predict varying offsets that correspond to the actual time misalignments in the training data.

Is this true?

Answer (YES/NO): YES